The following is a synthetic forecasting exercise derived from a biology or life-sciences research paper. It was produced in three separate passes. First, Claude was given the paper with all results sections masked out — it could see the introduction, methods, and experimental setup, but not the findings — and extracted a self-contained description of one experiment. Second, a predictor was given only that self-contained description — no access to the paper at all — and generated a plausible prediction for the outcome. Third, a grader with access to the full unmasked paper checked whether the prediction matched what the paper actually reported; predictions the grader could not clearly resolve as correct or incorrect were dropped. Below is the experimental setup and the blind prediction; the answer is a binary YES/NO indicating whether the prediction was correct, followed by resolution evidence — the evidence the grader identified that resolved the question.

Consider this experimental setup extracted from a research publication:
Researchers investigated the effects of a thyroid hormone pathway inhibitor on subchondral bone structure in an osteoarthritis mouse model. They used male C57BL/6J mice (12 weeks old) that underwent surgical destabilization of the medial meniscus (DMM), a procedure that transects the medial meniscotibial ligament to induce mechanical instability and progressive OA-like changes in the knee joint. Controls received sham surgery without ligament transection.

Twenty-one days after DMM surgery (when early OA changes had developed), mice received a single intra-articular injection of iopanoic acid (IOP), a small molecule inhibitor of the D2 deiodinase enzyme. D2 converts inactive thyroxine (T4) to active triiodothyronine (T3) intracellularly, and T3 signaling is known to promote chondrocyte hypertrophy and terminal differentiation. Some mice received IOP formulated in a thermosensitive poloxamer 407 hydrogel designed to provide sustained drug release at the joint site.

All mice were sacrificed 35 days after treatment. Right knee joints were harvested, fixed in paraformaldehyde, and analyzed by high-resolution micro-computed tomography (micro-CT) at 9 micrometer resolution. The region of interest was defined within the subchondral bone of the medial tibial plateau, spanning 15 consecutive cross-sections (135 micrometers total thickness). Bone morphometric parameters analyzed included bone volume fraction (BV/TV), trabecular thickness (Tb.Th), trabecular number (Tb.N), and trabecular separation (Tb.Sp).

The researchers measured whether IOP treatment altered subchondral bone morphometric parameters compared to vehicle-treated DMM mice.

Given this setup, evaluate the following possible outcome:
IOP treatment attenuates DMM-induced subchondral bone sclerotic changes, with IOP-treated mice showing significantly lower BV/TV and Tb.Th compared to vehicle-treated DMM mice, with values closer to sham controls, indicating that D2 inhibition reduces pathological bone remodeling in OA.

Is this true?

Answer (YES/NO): NO